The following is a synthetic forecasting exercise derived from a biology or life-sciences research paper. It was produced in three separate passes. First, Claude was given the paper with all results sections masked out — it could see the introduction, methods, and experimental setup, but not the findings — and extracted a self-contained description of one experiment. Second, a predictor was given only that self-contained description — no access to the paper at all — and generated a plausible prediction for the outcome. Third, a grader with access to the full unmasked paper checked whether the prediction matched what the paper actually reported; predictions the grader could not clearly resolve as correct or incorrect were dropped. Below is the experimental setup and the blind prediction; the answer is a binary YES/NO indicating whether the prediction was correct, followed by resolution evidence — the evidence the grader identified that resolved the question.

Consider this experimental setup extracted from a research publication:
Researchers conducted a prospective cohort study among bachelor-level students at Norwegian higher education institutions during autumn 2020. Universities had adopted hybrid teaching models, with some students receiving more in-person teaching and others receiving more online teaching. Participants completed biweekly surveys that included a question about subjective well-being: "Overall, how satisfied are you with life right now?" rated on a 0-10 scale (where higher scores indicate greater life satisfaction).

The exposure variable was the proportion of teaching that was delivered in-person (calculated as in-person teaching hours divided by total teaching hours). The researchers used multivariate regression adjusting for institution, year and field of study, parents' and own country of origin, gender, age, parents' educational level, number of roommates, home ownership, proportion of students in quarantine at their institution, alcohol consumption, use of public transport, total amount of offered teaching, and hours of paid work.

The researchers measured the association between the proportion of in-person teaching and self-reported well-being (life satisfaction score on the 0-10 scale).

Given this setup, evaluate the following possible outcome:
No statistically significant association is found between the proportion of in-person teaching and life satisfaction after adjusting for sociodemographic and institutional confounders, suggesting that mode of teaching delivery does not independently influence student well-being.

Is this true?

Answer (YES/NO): NO